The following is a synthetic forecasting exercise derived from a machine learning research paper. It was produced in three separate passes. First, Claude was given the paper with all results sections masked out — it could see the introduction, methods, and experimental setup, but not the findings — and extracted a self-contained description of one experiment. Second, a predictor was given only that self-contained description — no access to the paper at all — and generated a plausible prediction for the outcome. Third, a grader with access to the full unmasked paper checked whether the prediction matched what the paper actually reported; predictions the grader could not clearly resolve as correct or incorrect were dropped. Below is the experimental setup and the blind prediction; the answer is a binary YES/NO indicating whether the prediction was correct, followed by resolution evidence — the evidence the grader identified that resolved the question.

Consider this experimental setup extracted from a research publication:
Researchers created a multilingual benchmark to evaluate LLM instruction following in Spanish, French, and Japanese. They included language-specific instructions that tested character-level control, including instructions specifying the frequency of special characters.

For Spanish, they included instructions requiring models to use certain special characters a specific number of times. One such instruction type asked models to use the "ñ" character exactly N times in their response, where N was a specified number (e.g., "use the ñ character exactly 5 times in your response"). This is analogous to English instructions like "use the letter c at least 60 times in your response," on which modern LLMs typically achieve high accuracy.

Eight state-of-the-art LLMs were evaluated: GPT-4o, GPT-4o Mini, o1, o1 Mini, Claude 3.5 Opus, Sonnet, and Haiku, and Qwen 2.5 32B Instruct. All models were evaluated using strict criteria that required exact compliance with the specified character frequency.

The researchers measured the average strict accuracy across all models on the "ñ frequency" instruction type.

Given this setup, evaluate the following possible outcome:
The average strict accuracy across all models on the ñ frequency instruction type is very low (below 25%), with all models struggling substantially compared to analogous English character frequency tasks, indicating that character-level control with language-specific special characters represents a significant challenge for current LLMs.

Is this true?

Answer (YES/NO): YES